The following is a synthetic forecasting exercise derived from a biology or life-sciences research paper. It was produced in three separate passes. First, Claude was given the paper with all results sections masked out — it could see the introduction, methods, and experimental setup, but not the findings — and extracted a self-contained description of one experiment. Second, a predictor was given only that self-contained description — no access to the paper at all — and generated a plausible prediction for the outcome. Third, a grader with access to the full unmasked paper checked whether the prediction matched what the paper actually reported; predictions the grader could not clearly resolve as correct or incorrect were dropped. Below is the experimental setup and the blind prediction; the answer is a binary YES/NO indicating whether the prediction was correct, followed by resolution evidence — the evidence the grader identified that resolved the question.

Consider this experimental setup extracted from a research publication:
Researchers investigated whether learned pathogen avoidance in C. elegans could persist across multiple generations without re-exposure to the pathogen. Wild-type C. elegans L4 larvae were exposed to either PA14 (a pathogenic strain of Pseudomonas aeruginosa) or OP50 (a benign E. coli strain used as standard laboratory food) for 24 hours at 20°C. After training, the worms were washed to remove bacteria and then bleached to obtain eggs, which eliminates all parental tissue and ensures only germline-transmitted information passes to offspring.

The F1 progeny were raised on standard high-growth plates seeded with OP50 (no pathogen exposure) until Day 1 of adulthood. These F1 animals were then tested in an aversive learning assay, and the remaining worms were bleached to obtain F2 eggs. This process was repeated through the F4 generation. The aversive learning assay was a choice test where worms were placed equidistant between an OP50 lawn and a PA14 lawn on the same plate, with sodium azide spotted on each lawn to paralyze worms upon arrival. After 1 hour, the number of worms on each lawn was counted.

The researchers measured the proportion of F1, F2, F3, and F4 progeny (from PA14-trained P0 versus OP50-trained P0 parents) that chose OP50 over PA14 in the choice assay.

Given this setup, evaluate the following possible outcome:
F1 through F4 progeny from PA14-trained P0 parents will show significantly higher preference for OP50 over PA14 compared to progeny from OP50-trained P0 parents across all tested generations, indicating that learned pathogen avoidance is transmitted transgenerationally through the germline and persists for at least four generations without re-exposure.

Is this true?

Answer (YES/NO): YES